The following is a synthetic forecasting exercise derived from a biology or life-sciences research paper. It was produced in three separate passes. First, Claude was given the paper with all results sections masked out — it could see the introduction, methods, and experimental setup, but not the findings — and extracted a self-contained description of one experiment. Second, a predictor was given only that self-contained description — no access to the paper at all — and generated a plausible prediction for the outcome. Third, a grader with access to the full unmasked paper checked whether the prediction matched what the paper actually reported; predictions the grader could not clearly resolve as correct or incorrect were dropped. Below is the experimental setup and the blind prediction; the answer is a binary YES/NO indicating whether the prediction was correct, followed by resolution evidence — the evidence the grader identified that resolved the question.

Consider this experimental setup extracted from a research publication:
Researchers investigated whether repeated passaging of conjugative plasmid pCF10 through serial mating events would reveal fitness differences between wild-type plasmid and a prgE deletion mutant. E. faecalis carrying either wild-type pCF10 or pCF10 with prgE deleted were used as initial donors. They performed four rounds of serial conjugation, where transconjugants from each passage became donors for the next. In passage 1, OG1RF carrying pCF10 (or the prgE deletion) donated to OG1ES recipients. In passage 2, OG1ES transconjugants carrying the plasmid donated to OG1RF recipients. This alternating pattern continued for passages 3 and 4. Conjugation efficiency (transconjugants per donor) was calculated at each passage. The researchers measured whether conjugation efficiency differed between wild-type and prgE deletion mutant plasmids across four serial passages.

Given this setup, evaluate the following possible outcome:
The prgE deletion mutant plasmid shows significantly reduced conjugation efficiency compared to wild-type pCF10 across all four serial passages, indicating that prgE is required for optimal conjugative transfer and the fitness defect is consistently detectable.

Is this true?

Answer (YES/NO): NO